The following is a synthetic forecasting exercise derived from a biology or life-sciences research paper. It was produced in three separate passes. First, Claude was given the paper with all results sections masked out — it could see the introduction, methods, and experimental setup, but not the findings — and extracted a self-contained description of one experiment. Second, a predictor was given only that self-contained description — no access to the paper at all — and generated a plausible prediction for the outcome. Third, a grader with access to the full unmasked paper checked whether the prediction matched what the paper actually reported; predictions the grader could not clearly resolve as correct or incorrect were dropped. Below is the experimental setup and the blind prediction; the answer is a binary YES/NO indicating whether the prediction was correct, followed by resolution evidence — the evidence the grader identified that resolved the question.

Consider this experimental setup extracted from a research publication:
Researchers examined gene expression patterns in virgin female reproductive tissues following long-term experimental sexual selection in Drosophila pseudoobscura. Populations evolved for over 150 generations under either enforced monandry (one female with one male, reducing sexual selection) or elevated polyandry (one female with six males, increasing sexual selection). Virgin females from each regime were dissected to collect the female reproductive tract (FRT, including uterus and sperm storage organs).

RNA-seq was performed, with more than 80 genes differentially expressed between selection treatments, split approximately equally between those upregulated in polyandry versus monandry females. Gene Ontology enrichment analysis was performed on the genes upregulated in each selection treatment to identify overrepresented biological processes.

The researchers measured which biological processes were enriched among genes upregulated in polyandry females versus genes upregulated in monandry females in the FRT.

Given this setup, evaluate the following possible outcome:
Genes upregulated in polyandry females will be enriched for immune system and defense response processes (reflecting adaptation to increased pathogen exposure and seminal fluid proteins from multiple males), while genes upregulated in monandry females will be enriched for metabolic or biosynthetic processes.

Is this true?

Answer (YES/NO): NO